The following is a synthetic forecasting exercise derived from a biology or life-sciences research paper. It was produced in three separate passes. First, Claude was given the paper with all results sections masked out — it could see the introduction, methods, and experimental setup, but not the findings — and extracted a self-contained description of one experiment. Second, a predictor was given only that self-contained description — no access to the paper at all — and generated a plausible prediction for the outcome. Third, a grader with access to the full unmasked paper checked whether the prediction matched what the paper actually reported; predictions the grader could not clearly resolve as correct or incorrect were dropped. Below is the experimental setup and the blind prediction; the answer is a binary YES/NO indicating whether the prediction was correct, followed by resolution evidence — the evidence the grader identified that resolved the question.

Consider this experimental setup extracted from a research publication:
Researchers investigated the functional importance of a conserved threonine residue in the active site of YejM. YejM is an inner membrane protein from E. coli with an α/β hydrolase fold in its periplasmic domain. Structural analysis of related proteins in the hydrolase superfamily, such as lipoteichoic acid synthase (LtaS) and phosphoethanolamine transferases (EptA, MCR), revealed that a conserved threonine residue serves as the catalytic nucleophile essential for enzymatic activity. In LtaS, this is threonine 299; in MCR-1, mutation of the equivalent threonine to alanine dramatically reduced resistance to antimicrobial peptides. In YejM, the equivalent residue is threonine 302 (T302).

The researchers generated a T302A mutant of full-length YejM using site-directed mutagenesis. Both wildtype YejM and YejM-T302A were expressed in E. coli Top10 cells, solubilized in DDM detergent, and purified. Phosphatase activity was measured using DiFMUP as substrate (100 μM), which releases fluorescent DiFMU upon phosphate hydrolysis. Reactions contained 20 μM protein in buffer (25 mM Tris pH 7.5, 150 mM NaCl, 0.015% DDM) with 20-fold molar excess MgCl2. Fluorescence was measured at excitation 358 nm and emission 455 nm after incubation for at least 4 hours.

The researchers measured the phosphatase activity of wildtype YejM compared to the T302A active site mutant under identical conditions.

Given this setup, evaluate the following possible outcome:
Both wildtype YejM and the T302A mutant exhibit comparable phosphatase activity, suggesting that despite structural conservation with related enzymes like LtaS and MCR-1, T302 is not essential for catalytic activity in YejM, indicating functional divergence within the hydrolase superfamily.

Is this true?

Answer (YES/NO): NO